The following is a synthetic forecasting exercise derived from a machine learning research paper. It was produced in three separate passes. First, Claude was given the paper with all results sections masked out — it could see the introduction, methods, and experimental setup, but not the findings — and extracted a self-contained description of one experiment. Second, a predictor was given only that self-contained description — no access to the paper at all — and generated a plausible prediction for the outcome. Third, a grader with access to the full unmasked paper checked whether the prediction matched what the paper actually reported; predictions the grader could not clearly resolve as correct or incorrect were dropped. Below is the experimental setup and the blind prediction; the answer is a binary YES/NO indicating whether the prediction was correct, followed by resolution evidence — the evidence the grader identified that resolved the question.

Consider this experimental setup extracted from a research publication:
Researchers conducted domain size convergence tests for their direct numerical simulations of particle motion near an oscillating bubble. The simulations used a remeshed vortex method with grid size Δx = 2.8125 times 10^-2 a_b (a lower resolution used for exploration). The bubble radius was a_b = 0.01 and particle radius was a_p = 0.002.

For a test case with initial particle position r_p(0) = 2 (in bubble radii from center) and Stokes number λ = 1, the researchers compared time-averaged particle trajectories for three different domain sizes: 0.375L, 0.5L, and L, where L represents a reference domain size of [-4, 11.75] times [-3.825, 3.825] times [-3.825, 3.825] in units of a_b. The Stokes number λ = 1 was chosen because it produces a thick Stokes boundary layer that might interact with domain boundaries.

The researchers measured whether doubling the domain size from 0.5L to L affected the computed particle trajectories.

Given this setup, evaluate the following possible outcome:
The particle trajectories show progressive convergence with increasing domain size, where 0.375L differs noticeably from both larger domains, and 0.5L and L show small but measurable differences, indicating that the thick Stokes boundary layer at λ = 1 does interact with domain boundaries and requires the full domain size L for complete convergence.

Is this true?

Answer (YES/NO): NO